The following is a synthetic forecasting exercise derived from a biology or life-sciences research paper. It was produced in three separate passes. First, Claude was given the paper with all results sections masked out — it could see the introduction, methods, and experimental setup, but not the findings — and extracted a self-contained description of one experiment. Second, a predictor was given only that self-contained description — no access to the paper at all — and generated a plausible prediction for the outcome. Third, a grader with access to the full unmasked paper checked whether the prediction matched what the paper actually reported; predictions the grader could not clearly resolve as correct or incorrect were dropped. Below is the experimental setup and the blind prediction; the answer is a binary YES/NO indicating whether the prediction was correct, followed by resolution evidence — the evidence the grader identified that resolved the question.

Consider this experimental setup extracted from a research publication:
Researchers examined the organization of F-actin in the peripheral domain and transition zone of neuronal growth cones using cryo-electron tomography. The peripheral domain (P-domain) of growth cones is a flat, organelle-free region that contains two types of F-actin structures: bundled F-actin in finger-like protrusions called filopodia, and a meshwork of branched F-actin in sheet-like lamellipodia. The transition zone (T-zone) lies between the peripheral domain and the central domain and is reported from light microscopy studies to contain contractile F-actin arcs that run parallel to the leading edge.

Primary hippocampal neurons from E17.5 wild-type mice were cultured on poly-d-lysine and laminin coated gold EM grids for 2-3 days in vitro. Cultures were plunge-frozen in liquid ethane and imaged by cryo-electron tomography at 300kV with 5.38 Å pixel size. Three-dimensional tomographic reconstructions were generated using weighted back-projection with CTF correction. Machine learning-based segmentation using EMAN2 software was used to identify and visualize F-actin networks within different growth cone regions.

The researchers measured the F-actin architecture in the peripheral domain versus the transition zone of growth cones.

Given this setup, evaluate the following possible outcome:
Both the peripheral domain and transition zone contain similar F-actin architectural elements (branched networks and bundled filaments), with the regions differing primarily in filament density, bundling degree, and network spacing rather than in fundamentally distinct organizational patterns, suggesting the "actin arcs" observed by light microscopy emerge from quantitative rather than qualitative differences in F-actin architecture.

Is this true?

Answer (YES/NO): NO